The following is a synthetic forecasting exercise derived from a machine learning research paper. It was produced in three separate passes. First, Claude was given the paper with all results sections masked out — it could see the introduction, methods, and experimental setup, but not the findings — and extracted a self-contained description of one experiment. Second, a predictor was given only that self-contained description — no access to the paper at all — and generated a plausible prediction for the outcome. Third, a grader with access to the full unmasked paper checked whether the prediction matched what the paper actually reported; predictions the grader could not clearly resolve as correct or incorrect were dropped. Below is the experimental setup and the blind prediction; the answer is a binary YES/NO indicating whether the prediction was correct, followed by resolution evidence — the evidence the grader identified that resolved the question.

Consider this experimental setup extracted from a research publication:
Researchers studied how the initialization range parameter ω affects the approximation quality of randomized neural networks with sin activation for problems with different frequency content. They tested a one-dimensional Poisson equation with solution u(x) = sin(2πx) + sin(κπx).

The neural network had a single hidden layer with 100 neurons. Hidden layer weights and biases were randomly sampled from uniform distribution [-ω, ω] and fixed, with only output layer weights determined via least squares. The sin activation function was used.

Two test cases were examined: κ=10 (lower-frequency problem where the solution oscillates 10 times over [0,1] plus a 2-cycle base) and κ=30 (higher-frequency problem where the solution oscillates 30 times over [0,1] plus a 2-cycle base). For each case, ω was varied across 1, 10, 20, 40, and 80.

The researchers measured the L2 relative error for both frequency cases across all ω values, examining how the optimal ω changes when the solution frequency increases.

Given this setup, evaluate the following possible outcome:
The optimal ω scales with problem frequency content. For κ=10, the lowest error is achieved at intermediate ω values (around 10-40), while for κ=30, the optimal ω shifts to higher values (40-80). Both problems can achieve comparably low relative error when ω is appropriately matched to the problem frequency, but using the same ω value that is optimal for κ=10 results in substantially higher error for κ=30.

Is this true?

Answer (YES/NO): NO